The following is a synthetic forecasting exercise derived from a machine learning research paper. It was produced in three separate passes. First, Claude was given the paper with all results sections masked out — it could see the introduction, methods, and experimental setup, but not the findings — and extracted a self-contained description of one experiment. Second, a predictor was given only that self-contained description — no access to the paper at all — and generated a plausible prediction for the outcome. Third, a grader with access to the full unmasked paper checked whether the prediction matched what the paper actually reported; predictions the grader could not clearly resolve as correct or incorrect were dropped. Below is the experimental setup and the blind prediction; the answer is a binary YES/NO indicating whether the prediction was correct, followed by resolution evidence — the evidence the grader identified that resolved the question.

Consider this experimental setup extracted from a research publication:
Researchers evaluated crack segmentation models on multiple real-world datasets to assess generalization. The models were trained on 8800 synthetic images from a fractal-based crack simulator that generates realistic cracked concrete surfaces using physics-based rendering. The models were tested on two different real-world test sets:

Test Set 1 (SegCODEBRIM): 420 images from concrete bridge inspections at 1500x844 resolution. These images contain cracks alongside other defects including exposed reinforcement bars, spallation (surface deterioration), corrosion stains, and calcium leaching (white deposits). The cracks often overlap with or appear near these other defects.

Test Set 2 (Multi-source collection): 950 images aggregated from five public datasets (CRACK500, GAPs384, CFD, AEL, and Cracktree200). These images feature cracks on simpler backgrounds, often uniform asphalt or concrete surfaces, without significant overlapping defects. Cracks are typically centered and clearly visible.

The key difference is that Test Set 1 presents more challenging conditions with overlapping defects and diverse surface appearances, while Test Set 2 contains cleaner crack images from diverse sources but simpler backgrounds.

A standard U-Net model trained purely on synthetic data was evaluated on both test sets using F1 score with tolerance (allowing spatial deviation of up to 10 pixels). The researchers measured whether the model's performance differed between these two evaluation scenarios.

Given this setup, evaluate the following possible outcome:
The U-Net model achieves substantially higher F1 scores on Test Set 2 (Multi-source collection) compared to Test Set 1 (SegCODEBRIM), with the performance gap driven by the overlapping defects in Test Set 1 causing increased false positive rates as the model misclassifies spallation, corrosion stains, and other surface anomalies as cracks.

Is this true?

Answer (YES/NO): NO